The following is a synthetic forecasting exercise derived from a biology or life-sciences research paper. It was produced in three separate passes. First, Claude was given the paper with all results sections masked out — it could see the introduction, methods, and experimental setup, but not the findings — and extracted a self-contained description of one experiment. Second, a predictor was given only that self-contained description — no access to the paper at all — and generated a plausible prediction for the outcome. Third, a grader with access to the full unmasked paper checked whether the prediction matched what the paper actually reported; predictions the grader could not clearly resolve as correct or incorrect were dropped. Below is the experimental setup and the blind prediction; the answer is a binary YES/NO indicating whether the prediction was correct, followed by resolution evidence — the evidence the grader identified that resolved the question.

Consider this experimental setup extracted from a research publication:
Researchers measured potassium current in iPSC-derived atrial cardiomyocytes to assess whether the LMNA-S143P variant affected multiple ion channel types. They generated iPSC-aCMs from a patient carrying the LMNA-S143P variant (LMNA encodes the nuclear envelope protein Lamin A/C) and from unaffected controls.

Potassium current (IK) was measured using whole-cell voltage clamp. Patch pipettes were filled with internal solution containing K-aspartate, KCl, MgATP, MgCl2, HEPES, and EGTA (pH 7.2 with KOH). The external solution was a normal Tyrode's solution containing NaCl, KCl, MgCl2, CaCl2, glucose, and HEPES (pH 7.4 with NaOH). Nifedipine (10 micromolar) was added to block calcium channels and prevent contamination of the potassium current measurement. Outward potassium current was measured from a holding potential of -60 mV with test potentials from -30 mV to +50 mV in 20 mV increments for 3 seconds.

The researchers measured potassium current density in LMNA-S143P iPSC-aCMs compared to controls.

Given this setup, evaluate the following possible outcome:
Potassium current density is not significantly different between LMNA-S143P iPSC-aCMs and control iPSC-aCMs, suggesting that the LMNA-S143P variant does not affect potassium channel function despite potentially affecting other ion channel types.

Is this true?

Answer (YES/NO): YES